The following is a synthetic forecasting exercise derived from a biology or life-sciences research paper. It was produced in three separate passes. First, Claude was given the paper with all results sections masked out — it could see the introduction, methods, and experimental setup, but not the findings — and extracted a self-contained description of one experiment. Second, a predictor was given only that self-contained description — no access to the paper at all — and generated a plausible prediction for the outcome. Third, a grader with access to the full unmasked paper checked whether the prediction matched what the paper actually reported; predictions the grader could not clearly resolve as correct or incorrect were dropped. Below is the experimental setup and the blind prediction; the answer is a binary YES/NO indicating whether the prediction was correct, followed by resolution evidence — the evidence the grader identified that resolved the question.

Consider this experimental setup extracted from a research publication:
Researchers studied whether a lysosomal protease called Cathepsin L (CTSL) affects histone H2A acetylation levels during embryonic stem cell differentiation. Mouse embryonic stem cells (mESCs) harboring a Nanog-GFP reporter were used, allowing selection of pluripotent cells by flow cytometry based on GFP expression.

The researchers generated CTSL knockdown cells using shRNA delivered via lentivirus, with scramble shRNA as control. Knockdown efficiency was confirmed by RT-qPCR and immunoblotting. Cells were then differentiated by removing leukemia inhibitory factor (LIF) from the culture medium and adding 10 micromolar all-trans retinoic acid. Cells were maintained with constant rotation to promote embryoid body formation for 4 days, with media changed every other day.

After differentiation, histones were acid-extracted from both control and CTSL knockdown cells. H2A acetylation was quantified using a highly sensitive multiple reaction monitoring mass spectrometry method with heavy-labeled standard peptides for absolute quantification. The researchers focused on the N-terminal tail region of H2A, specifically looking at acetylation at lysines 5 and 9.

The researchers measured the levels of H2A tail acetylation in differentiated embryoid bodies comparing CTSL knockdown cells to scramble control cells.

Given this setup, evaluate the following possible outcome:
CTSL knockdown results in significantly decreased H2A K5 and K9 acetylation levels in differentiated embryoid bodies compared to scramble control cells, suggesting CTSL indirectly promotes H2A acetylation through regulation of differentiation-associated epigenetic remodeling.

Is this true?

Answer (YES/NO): NO